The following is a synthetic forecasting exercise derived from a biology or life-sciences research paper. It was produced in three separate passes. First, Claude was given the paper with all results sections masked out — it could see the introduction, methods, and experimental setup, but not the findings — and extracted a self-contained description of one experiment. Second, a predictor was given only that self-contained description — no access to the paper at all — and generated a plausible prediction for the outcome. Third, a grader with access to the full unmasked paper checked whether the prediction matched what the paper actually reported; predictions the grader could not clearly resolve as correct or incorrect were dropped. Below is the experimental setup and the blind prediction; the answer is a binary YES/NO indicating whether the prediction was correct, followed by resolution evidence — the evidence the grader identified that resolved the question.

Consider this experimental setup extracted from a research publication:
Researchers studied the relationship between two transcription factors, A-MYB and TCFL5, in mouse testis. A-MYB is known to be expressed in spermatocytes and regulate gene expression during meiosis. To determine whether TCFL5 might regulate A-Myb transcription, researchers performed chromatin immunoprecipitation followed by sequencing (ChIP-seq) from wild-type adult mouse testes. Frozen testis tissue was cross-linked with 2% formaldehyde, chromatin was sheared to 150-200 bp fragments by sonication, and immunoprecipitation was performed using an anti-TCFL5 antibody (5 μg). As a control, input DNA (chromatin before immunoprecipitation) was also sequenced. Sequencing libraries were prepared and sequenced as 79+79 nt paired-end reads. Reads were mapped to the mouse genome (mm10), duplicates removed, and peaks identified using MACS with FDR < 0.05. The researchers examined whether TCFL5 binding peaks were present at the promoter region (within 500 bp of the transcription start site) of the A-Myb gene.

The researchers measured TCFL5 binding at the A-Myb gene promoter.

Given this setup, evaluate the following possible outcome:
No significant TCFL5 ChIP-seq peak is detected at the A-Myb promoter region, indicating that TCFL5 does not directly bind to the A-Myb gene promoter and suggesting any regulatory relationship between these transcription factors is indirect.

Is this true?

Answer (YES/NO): NO